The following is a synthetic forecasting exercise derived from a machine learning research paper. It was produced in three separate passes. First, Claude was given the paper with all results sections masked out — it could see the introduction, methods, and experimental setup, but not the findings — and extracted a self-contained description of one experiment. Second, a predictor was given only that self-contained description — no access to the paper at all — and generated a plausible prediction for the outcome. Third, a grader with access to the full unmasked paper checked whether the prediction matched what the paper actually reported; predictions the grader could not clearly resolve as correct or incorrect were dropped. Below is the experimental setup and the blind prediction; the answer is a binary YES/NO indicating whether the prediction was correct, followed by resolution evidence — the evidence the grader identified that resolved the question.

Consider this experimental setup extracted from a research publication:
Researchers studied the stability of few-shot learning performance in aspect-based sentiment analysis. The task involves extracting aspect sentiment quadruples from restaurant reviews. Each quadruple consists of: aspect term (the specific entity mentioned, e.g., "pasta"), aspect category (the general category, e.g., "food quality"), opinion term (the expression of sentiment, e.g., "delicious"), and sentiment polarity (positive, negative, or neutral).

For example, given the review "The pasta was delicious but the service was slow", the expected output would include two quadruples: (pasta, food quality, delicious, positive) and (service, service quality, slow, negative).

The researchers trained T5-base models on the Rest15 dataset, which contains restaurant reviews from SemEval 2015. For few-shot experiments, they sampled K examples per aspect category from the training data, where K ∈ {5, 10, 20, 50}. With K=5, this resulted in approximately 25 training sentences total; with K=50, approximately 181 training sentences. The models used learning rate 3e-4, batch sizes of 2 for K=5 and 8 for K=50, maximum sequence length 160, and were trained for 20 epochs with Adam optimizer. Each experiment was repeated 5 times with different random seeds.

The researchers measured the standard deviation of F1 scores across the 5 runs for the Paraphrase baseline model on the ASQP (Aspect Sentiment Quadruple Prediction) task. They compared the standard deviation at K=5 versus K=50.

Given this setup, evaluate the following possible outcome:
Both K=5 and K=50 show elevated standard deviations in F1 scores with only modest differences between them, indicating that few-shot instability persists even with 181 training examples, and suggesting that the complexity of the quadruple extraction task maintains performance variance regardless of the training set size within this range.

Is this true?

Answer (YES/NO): NO